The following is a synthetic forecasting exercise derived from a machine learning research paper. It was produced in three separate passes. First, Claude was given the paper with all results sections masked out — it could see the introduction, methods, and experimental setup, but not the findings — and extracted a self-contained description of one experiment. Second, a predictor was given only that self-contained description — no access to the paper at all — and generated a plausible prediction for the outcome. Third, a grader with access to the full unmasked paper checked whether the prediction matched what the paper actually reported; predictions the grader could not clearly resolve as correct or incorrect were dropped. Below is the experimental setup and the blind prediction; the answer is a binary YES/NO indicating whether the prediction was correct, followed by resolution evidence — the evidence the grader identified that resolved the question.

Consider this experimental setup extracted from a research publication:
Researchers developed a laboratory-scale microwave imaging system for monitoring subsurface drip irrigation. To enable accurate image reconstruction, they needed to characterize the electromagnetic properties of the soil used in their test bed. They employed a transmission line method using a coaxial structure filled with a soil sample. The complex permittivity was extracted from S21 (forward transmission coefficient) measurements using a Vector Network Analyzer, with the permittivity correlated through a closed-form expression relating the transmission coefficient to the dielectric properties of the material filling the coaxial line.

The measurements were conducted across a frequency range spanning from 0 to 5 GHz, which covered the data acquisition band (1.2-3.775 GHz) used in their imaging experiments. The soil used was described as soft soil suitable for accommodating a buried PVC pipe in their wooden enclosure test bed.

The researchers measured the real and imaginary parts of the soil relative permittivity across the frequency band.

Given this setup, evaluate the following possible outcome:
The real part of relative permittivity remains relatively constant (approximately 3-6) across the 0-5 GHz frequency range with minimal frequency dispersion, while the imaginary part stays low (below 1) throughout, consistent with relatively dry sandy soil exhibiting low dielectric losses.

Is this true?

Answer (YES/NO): YES